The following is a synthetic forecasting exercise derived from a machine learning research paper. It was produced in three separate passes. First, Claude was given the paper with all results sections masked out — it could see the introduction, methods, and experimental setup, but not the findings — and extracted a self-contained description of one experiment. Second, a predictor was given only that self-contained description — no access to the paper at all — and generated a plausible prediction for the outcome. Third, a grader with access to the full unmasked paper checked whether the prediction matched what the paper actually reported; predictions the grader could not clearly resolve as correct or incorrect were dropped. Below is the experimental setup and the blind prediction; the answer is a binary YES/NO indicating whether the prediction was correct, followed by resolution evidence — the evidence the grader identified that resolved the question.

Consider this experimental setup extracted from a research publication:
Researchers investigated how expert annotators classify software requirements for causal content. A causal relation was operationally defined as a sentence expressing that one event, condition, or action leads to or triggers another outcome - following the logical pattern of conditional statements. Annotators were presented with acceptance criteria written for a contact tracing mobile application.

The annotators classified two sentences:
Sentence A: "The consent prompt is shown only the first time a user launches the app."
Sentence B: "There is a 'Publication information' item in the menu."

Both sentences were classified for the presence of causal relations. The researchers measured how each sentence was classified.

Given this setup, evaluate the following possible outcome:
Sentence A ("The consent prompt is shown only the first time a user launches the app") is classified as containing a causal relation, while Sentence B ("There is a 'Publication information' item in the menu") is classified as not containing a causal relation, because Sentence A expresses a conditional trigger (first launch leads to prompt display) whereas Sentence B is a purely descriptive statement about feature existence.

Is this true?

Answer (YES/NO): YES